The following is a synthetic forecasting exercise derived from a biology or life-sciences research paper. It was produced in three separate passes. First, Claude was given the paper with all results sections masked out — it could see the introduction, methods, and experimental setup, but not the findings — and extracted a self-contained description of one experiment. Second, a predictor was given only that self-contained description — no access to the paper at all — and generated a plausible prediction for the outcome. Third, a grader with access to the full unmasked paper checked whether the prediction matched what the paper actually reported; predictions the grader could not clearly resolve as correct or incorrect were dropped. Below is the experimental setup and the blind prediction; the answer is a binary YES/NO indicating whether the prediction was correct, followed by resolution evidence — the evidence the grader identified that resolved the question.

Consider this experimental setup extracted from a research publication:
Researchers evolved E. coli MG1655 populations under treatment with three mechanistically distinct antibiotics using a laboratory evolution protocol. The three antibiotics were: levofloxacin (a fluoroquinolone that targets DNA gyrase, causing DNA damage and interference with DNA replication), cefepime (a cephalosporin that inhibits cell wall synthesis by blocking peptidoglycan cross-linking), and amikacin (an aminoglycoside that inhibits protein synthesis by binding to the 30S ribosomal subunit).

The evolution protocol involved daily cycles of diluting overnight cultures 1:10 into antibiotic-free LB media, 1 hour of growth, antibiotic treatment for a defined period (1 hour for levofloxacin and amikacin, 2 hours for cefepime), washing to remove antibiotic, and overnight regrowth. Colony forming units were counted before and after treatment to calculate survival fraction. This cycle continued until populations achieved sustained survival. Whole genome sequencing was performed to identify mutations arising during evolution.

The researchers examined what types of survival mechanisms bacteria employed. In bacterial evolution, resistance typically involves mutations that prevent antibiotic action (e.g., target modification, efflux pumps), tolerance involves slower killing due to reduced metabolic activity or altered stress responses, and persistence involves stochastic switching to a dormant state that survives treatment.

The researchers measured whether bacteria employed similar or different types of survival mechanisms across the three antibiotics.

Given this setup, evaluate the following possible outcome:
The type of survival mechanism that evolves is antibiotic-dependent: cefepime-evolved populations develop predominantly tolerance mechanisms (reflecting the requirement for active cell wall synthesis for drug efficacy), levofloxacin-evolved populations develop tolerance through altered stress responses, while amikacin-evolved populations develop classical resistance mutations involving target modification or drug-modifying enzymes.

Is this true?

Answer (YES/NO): NO